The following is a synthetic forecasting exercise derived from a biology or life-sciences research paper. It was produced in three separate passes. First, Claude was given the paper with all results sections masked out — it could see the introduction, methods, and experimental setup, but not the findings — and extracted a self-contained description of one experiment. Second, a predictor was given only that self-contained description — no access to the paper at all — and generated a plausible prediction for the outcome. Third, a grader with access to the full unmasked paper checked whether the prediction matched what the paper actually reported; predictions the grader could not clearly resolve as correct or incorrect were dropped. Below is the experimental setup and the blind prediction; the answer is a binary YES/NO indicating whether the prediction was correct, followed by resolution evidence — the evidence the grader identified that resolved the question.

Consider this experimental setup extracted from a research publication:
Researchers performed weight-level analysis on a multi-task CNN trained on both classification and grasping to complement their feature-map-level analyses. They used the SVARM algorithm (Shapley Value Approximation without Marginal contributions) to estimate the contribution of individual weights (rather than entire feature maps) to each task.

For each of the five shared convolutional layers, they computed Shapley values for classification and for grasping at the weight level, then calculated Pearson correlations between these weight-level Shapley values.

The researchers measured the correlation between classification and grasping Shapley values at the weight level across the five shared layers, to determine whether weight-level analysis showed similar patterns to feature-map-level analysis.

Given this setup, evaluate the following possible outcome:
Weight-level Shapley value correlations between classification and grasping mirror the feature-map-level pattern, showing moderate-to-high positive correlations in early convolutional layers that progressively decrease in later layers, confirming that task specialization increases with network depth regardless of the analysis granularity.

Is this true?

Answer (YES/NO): YES